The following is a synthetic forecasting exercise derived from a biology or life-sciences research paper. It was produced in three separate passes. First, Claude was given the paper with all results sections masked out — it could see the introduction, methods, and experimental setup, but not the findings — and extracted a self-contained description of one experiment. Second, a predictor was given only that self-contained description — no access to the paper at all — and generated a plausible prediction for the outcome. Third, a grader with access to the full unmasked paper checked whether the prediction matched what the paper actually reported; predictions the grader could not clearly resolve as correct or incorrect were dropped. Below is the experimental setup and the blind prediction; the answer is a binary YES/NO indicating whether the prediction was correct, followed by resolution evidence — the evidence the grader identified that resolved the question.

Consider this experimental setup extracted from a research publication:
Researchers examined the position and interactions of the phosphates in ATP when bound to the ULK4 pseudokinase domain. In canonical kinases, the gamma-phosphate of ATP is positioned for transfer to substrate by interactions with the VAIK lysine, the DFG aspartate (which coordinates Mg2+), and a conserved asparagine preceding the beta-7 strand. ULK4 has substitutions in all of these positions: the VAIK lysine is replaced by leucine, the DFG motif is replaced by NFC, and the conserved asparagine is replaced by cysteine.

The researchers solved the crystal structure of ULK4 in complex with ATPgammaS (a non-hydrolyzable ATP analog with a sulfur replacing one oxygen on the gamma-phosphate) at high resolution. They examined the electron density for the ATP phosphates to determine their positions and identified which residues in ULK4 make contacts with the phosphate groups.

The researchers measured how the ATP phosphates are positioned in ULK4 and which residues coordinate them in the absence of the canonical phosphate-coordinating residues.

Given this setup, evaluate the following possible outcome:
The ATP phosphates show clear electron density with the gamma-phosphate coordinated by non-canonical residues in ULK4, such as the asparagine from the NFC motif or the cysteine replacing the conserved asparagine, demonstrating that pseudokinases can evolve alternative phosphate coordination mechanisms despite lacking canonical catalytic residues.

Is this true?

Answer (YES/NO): NO